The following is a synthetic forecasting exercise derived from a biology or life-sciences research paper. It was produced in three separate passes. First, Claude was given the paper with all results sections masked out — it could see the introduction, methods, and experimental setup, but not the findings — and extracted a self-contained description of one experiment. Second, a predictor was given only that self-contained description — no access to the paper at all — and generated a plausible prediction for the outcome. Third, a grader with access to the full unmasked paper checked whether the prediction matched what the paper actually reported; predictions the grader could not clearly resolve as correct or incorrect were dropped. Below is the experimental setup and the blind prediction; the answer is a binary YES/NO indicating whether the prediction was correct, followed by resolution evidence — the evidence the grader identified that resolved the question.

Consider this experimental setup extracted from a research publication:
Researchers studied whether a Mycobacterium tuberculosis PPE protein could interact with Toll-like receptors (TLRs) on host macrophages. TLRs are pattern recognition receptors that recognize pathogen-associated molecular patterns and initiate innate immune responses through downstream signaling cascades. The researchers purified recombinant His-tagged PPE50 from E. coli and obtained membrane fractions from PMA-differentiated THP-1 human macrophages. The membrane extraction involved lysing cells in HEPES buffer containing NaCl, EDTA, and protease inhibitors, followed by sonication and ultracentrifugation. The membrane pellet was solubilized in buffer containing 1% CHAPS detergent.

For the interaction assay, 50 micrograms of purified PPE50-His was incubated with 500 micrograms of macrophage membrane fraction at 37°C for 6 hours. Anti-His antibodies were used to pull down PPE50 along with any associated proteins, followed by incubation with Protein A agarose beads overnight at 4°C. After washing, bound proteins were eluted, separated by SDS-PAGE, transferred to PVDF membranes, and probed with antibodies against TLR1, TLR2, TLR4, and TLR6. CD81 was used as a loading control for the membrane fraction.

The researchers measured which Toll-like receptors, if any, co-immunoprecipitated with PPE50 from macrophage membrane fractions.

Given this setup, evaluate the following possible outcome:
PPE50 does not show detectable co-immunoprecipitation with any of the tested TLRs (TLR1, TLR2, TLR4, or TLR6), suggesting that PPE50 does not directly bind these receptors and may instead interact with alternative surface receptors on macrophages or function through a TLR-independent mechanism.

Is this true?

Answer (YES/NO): NO